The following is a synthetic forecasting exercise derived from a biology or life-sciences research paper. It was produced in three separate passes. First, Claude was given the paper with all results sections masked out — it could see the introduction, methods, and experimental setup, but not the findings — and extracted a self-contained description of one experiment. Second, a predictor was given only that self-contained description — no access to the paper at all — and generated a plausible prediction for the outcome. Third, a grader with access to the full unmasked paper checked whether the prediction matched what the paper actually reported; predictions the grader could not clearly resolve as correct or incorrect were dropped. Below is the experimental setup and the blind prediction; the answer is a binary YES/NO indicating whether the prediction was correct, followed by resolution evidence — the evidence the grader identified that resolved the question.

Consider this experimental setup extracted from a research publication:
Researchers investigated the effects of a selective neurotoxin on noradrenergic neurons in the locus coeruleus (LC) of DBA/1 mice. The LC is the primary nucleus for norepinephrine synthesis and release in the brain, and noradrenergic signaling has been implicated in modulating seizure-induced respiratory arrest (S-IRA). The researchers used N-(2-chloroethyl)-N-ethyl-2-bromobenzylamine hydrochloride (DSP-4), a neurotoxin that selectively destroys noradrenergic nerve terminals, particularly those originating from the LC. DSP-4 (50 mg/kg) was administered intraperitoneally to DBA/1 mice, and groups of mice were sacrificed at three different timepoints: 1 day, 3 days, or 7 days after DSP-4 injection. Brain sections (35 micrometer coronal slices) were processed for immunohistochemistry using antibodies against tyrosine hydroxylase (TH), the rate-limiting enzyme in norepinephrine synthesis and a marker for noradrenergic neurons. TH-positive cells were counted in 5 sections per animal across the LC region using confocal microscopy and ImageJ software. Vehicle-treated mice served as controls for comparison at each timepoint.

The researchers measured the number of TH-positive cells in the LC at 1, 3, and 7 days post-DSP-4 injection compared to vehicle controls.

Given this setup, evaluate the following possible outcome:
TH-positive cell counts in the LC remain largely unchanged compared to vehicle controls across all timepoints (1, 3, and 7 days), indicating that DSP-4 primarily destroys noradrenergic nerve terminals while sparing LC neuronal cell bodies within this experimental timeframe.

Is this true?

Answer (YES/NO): NO